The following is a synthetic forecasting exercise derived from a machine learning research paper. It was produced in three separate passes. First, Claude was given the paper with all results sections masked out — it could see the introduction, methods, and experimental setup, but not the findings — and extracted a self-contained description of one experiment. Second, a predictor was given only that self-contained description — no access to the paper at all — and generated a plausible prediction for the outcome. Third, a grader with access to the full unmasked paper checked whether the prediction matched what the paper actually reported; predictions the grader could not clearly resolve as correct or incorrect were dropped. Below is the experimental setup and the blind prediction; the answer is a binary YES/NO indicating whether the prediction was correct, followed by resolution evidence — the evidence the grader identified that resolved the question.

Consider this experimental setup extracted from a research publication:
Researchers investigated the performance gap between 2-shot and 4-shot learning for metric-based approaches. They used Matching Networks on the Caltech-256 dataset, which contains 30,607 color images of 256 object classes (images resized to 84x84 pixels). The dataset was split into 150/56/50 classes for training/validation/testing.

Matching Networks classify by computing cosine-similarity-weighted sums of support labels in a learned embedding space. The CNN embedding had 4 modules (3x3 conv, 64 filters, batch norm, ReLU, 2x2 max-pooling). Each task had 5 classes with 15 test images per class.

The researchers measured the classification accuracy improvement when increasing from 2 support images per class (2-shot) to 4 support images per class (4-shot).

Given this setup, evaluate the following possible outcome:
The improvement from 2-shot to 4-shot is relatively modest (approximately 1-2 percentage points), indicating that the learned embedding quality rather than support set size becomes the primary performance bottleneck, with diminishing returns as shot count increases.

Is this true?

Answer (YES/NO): NO